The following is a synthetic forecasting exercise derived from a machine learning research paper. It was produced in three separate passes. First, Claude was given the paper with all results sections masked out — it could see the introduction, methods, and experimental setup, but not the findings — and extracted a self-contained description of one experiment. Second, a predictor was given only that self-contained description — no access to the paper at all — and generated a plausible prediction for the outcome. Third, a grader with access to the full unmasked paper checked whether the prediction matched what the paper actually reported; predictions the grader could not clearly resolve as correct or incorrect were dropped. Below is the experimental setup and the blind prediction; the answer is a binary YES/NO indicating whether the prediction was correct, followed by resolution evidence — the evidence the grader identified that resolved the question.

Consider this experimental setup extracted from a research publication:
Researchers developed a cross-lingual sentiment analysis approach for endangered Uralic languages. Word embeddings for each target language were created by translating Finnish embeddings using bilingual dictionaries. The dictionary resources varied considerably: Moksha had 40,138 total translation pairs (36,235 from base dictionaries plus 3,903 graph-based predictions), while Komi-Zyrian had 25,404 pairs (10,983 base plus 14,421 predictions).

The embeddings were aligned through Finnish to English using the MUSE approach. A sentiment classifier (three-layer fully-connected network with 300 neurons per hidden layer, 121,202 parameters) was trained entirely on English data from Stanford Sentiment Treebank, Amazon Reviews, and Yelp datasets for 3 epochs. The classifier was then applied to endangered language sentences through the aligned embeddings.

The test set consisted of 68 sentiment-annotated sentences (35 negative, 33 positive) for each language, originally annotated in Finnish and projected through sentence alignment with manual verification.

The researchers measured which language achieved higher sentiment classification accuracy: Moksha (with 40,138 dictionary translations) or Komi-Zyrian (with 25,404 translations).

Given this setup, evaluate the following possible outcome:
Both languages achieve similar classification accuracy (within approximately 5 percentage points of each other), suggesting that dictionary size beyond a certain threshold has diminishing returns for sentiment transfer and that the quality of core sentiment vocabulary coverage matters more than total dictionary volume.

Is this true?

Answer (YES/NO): NO